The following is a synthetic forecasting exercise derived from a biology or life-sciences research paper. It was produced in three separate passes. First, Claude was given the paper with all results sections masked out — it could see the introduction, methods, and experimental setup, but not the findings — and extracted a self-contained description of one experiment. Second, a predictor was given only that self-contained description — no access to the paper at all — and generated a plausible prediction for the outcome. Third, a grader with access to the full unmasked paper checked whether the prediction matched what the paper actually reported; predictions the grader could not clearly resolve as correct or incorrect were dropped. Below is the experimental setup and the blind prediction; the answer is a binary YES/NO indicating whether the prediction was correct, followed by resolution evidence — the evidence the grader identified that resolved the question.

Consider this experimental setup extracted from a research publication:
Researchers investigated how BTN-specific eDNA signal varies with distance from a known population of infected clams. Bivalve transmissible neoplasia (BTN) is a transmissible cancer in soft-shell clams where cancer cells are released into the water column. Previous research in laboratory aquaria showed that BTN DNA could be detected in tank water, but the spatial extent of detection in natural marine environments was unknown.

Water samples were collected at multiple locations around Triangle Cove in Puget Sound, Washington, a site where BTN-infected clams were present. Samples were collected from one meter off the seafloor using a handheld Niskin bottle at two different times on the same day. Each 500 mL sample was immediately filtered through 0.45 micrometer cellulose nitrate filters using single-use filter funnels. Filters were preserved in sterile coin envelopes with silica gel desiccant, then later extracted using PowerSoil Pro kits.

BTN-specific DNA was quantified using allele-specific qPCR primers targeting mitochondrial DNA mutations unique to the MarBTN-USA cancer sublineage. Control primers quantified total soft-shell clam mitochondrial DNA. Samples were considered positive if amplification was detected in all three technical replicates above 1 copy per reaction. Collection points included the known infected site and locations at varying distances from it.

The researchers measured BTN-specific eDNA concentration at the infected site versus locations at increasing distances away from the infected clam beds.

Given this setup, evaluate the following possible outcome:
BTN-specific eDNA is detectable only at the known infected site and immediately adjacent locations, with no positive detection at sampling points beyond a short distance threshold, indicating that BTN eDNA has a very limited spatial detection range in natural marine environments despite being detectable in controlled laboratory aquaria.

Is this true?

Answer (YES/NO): NO